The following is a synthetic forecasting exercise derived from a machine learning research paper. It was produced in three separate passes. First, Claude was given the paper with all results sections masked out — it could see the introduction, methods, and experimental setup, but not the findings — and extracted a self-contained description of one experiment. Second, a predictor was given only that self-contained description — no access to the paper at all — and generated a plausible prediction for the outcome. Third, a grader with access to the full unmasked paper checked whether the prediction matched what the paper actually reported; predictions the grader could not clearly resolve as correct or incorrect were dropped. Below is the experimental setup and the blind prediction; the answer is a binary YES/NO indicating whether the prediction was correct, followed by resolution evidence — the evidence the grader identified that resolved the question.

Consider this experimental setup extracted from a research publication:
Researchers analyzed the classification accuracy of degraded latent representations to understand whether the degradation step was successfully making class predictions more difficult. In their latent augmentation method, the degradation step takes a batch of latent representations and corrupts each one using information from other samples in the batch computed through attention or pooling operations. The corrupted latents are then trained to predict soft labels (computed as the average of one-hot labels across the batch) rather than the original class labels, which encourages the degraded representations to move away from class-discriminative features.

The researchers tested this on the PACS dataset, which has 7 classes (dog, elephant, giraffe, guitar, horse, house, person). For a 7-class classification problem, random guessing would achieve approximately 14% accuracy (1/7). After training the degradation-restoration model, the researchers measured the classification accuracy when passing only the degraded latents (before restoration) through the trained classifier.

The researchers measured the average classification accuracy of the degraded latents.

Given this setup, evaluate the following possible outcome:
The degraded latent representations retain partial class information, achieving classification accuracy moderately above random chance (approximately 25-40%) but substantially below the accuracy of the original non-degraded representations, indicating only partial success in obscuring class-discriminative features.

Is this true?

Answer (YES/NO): YES